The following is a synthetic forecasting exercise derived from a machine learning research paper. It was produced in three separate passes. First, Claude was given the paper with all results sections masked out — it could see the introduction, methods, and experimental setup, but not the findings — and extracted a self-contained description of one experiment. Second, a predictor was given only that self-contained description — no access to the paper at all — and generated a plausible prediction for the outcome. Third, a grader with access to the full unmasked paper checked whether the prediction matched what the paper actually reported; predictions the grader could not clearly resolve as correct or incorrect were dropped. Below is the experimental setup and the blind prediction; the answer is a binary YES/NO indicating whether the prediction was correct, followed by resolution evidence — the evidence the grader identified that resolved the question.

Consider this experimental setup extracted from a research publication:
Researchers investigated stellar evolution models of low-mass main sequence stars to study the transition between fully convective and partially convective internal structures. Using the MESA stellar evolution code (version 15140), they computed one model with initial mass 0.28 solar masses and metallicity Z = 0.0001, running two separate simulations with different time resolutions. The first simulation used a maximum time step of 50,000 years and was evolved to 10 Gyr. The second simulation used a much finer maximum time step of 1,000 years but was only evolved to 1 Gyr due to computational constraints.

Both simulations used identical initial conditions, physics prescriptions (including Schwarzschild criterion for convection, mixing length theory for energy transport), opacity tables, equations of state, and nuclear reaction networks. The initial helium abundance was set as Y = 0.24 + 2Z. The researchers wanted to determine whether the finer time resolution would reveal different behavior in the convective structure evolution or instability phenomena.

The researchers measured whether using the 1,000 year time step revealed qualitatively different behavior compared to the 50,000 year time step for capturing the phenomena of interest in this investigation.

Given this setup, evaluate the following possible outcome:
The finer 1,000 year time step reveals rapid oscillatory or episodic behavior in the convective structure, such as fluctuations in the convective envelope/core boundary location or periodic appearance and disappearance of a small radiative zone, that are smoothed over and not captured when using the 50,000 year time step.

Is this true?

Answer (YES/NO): YES